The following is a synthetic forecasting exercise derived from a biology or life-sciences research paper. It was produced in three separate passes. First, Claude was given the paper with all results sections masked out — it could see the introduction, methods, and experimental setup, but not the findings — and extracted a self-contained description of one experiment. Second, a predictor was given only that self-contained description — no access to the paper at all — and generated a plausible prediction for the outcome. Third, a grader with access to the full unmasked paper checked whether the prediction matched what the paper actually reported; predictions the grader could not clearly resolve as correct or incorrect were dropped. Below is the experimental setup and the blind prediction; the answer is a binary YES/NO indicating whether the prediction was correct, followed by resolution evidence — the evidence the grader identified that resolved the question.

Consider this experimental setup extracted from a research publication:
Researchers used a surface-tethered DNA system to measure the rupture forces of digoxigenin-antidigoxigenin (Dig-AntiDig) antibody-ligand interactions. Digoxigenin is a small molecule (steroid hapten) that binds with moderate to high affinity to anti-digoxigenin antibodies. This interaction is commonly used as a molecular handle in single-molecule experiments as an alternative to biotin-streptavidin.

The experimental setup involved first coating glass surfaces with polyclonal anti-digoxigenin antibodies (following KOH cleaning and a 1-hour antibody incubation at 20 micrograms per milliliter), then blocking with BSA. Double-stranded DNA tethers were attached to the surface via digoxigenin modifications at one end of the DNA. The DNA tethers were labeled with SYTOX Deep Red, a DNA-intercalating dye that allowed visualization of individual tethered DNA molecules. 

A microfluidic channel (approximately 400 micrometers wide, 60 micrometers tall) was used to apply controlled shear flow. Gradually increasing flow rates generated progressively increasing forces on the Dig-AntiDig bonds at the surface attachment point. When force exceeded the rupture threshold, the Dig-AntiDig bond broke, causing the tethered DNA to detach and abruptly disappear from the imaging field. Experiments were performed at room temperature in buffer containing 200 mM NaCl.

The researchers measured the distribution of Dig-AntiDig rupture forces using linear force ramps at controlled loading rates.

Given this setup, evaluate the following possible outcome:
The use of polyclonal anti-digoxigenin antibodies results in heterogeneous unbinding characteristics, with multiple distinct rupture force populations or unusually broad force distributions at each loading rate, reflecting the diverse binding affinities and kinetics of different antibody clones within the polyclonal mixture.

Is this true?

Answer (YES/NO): NO